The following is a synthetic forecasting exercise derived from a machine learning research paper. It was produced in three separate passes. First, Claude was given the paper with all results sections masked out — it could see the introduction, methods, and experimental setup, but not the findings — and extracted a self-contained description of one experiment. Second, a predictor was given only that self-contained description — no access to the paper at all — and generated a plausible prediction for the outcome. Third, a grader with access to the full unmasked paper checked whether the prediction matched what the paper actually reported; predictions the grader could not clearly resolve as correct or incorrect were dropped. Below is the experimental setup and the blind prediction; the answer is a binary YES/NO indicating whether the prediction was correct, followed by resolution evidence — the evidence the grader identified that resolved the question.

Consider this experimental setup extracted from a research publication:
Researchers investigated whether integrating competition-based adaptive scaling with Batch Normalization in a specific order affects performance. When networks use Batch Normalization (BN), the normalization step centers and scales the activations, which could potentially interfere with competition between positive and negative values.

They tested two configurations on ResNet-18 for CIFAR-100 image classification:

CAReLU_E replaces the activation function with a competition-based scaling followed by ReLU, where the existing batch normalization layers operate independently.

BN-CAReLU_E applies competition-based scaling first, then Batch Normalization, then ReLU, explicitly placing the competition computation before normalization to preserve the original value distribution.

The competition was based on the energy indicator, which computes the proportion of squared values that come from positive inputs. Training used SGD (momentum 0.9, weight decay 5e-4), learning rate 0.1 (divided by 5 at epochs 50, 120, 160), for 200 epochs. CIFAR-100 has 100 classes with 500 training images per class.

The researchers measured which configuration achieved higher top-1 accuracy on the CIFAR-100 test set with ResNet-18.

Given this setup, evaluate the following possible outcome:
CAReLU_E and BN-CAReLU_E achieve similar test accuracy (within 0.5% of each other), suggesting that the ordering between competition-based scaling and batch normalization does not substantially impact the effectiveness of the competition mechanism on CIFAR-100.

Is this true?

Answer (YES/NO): YES